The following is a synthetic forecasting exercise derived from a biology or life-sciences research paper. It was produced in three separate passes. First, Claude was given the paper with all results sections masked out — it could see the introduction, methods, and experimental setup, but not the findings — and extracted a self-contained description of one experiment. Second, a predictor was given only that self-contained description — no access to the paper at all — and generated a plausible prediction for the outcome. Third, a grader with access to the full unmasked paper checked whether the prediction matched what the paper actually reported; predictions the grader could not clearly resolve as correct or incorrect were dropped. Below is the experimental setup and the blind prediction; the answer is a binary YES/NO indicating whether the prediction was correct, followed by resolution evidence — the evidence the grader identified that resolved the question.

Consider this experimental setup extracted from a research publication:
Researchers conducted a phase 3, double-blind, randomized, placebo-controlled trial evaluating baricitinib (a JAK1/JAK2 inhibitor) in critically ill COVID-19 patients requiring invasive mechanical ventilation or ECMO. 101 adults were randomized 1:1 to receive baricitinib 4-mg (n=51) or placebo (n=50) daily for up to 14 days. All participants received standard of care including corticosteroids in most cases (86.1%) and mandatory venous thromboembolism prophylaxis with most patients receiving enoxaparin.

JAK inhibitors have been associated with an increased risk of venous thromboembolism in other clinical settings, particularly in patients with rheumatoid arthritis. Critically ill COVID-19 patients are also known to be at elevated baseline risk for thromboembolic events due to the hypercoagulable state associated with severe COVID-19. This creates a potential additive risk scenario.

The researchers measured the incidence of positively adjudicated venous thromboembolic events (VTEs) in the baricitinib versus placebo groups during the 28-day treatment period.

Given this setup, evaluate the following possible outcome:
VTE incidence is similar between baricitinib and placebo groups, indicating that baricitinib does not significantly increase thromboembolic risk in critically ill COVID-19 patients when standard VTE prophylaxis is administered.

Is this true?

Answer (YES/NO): YES